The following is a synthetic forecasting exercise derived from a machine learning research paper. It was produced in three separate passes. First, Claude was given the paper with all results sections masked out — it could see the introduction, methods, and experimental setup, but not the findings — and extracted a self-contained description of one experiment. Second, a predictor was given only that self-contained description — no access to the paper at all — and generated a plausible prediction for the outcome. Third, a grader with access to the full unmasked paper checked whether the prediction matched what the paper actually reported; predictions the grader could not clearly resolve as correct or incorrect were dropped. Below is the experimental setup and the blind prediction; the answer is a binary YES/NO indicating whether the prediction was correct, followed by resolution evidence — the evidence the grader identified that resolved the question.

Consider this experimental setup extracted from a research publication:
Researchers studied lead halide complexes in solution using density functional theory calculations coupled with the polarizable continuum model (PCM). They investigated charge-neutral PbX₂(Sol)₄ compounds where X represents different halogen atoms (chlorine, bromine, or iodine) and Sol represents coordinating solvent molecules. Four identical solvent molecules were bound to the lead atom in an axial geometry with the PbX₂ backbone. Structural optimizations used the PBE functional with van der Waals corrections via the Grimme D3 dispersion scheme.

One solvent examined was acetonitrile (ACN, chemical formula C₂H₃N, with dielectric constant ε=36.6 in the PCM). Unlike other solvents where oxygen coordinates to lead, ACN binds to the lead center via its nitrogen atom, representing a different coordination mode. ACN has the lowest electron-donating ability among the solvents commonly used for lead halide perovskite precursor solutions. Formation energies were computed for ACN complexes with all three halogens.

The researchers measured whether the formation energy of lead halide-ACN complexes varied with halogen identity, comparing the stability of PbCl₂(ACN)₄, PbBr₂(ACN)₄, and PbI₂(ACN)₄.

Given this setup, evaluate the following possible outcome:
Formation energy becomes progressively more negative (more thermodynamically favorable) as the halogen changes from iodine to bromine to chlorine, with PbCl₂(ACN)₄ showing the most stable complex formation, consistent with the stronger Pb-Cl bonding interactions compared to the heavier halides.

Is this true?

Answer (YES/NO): NO